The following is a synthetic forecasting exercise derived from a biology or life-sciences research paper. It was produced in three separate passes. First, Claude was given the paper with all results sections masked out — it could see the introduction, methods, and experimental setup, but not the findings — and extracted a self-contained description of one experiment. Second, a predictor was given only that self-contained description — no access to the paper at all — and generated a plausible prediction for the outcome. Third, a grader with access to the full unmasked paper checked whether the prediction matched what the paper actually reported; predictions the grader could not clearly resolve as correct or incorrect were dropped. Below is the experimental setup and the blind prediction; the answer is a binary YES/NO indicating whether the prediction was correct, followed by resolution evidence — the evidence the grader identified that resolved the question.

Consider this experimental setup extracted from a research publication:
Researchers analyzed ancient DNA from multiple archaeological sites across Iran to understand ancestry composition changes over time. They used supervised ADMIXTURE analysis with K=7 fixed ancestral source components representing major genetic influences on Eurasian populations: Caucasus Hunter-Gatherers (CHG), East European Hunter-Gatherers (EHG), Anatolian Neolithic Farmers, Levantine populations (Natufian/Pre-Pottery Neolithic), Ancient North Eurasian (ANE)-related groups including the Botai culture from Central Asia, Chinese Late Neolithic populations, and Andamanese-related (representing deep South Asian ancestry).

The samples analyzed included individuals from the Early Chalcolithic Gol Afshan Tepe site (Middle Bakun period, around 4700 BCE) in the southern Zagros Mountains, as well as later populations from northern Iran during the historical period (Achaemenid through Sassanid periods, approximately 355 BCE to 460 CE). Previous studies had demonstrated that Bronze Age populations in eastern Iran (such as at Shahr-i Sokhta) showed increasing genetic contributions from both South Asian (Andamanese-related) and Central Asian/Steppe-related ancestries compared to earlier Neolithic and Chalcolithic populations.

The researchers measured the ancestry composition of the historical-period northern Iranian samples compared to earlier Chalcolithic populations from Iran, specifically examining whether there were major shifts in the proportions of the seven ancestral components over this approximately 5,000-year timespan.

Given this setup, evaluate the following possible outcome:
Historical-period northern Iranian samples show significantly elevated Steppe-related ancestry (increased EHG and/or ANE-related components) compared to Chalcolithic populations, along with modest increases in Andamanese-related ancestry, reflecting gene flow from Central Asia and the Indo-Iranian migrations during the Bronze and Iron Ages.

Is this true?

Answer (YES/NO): NO